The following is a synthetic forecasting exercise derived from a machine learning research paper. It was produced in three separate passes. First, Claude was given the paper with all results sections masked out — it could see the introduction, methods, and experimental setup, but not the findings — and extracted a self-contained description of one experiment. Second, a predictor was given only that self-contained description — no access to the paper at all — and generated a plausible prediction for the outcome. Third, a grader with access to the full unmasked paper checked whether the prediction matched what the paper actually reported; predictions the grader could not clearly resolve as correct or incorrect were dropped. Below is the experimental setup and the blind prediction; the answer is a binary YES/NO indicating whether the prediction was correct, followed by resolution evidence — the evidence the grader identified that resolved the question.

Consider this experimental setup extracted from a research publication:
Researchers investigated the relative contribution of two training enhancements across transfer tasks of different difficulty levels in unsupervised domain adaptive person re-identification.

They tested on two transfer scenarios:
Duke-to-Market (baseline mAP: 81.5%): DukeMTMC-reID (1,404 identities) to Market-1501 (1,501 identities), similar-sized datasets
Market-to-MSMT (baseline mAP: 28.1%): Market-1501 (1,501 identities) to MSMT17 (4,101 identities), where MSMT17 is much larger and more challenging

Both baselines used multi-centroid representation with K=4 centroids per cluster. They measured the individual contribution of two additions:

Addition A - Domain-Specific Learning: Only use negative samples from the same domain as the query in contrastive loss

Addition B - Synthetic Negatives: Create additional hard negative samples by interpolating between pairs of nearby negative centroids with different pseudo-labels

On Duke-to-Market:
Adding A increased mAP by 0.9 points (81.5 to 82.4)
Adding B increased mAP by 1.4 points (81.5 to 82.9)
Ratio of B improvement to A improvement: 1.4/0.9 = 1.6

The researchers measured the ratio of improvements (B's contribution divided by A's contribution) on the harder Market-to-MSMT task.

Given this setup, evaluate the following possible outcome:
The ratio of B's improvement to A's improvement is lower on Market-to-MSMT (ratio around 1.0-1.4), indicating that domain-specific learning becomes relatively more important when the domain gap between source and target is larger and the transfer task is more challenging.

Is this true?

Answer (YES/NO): NO